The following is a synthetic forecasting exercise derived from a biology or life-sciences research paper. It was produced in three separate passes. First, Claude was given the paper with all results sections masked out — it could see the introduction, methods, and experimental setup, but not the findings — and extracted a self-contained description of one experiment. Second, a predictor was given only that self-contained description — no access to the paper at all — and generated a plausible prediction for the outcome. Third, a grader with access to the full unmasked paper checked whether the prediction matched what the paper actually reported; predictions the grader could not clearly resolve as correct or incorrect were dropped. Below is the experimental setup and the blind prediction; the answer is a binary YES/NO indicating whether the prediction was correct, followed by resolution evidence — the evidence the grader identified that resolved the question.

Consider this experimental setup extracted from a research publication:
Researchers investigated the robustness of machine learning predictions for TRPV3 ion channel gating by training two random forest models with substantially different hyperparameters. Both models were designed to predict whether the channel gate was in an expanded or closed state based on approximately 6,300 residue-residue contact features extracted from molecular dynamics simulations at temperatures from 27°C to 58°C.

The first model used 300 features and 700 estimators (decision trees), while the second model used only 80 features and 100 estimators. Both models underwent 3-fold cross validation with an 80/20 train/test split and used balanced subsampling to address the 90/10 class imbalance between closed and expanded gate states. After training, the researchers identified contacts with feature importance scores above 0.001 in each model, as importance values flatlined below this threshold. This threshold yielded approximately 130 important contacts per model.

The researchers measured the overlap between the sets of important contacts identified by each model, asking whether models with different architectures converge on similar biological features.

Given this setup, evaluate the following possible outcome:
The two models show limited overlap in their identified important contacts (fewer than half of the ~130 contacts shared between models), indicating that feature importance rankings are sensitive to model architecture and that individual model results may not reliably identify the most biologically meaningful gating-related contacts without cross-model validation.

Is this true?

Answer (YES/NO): NO